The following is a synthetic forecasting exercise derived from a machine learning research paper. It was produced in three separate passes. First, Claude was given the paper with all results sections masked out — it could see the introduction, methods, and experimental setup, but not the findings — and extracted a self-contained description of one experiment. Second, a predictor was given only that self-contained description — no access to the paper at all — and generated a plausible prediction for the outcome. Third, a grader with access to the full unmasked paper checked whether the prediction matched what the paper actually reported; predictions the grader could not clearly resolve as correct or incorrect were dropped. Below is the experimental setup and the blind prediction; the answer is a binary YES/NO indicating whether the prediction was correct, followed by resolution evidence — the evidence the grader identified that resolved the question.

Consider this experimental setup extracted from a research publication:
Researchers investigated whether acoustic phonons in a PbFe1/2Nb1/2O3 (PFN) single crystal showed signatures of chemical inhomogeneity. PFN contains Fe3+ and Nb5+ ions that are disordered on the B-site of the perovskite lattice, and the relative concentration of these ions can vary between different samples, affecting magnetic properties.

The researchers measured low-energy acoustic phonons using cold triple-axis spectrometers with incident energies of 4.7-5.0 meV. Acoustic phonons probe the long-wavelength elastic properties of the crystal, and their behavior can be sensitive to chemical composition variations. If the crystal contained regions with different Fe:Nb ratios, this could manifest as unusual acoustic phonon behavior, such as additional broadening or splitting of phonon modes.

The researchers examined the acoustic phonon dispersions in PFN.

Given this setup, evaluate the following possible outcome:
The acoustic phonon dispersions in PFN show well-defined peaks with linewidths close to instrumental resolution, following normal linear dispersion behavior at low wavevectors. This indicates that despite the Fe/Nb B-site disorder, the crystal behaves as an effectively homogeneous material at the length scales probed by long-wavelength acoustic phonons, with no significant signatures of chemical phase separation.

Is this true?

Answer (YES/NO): NO